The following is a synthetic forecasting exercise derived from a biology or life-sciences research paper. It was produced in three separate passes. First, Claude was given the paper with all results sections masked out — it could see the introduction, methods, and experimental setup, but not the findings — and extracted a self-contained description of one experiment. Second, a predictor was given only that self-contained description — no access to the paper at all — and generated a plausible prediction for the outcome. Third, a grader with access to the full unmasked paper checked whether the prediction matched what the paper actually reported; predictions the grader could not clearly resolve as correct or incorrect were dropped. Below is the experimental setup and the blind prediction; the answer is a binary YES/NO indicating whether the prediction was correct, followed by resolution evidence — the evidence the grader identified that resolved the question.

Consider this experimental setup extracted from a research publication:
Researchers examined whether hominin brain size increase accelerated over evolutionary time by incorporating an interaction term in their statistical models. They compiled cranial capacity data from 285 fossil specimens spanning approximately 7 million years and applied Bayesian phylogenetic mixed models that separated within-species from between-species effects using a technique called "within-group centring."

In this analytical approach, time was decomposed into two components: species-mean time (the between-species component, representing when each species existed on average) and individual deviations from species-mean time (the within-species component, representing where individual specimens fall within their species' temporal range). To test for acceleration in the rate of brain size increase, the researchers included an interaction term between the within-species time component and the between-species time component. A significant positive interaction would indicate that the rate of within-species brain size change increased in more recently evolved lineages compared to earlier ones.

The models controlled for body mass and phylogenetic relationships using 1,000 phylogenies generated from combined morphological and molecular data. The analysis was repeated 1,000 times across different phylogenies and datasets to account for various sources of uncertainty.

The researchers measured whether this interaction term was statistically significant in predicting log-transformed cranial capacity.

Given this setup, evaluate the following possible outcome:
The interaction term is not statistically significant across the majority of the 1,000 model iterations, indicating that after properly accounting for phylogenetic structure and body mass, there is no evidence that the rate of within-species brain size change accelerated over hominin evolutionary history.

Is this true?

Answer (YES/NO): NO